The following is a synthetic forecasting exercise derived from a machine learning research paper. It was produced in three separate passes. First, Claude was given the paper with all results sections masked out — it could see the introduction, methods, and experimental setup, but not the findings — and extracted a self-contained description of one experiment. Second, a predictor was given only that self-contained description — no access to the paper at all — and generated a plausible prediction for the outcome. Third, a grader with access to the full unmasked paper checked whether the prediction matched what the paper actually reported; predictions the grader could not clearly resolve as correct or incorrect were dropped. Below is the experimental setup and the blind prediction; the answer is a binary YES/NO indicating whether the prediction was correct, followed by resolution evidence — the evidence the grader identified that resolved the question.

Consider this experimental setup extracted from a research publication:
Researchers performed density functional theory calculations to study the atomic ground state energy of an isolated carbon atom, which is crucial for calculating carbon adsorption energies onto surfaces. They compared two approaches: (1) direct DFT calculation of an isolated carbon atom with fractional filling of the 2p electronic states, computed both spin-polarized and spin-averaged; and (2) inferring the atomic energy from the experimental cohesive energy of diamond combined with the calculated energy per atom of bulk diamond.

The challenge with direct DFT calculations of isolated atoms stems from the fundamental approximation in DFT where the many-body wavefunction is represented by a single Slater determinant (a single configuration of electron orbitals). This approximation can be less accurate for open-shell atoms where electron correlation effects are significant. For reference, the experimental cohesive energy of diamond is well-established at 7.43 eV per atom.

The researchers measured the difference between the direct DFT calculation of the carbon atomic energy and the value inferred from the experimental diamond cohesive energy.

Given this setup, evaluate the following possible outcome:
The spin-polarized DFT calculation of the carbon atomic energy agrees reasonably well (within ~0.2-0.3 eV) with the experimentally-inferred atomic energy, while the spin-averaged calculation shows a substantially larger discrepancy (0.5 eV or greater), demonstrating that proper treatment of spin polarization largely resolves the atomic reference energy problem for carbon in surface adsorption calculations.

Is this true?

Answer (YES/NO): NO